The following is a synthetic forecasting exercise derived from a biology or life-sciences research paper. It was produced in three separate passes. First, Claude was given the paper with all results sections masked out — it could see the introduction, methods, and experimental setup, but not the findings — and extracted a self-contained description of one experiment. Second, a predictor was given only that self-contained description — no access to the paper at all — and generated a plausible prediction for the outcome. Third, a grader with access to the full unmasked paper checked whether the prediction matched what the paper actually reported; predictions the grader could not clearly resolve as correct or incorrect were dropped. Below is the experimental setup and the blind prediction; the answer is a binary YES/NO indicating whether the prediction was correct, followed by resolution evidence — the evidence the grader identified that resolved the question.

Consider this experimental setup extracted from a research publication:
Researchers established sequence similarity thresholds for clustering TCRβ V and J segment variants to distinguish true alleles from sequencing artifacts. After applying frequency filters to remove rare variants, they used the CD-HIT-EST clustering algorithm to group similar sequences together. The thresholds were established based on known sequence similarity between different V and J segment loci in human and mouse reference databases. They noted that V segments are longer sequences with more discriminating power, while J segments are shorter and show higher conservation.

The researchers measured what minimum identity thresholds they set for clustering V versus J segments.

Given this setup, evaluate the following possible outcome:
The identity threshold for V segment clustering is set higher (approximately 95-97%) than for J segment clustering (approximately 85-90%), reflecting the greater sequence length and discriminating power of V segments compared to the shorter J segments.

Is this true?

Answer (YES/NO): YES